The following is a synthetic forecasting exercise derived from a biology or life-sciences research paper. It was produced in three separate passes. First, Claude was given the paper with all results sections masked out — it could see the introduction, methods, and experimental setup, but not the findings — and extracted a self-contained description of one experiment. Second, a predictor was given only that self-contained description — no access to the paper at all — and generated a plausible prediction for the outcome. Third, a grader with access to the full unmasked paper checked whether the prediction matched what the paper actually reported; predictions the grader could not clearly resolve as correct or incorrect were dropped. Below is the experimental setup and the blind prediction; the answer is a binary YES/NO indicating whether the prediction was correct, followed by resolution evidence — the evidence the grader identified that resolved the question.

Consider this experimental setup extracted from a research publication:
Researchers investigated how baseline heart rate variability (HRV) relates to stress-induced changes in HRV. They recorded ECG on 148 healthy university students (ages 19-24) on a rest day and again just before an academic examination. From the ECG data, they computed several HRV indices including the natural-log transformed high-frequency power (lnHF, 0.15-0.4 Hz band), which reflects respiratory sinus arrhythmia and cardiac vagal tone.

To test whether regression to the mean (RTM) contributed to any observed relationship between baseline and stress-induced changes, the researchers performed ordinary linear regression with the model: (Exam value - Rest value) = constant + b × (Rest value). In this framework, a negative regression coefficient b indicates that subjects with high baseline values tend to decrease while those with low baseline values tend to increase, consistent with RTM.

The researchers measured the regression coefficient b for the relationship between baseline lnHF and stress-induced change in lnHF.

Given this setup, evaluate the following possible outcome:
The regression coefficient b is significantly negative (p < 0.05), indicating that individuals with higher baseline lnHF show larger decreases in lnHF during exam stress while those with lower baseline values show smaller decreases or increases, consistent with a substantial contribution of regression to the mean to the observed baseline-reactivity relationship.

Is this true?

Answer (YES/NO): YES